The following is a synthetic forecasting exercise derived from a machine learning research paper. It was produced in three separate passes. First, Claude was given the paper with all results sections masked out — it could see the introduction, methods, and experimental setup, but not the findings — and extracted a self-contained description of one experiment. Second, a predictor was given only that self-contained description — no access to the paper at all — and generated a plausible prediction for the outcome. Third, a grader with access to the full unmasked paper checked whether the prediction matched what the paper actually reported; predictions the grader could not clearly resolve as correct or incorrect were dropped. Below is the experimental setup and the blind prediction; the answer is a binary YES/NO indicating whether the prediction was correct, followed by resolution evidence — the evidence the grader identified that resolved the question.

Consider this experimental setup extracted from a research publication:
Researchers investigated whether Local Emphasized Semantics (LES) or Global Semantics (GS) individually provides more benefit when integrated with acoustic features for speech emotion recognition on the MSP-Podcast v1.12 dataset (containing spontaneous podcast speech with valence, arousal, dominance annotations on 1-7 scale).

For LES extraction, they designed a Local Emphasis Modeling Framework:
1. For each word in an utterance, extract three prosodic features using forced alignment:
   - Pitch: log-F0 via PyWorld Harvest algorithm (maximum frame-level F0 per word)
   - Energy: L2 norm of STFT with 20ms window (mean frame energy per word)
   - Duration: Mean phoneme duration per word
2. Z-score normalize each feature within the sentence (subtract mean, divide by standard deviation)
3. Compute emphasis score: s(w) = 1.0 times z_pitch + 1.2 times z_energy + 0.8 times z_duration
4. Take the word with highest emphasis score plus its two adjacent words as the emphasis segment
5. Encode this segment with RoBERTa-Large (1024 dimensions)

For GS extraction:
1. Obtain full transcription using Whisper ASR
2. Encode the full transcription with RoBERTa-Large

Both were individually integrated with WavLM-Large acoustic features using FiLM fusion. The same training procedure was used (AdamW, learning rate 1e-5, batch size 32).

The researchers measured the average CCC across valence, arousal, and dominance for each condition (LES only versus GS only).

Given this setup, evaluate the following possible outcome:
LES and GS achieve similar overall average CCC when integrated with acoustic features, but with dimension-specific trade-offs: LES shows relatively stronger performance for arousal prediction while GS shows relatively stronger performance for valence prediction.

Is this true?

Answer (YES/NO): NO